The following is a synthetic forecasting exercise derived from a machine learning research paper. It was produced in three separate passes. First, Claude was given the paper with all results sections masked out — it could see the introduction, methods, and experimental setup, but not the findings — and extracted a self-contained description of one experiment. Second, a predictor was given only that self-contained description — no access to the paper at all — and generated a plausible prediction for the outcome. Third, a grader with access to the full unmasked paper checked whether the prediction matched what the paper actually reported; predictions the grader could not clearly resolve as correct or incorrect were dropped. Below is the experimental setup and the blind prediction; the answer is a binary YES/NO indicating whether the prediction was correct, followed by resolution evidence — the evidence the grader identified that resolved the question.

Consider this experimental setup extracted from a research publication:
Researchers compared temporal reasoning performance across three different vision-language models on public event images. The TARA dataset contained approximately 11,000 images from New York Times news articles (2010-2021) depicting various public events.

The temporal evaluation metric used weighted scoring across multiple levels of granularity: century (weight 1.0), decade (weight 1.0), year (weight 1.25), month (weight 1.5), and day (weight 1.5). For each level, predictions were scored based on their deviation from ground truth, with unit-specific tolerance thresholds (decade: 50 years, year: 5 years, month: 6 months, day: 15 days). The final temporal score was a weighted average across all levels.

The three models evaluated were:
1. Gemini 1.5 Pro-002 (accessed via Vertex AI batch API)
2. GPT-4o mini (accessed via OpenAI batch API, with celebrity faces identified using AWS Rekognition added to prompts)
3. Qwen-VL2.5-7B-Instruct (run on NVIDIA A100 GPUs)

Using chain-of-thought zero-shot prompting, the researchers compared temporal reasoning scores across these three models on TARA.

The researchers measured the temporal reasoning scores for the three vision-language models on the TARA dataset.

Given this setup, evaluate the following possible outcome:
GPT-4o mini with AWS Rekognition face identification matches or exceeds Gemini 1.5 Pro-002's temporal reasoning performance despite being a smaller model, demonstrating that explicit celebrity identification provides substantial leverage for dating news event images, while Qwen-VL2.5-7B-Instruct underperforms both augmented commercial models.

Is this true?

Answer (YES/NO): NO